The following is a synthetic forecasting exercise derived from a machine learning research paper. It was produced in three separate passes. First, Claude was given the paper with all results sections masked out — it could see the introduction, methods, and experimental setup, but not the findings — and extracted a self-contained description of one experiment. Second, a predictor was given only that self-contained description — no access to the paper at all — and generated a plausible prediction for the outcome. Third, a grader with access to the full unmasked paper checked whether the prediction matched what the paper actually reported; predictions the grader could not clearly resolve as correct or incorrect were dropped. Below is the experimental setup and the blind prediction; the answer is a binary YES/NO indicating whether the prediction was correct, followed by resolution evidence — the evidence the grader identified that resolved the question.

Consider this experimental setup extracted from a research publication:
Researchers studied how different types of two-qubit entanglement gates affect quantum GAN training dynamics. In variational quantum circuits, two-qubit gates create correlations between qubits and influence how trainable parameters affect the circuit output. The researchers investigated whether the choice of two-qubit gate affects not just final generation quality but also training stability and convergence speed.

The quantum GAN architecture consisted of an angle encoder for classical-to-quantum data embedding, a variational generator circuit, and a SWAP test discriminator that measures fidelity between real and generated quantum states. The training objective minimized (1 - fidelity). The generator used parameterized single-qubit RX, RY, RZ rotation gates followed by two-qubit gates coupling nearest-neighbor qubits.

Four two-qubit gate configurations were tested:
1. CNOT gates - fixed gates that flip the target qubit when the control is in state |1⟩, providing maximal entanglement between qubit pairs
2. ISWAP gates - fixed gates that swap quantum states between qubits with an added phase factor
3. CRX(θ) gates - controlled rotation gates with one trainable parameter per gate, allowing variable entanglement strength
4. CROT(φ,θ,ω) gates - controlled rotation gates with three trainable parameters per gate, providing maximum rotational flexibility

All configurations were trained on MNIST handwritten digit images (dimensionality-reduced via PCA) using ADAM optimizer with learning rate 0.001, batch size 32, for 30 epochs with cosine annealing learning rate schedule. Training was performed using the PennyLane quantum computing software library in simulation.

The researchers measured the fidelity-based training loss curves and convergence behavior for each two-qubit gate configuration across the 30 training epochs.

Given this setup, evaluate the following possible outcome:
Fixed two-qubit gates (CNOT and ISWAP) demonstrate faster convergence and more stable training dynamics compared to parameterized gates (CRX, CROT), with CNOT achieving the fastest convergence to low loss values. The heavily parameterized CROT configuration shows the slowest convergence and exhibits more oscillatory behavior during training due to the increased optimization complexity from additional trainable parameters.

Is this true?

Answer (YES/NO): NO